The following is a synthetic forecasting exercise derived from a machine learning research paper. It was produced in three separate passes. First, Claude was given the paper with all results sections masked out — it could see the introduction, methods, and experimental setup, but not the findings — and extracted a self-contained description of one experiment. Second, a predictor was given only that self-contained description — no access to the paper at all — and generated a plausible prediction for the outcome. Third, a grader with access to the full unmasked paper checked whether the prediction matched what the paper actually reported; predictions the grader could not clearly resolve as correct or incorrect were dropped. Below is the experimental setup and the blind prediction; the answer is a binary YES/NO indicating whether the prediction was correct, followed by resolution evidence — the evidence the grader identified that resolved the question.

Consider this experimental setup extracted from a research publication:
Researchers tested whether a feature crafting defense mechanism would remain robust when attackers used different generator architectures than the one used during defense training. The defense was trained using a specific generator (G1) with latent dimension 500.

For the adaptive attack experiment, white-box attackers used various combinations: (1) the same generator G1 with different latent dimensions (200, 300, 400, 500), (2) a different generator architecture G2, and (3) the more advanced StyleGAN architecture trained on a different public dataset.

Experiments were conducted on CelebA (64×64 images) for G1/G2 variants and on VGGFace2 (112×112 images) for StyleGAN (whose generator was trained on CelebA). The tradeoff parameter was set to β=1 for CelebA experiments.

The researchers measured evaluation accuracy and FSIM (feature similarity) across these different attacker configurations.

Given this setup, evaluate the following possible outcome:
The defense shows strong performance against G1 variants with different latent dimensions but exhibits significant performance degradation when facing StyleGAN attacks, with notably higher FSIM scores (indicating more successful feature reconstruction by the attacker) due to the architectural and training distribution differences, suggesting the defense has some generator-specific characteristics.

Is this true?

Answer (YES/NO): NO